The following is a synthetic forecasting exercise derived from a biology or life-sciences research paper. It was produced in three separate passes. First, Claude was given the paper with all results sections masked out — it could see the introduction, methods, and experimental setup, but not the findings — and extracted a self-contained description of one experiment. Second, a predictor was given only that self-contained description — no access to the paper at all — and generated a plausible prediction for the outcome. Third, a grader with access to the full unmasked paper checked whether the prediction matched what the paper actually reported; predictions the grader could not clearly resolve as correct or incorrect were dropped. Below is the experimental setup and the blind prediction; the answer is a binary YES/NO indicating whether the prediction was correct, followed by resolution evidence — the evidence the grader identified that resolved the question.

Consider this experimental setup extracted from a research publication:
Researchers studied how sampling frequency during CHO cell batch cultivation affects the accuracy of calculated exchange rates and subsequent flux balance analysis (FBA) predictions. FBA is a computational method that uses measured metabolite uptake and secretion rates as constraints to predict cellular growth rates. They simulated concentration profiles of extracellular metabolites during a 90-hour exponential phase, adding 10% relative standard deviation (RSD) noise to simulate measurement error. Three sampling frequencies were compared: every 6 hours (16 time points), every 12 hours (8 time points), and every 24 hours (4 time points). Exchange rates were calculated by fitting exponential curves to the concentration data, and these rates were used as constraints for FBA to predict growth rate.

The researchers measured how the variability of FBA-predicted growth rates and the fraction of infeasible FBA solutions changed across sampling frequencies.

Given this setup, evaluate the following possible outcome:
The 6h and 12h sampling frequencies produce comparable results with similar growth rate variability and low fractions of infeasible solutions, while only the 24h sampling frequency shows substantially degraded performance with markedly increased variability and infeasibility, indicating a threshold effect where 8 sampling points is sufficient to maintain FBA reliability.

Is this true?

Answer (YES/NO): NO